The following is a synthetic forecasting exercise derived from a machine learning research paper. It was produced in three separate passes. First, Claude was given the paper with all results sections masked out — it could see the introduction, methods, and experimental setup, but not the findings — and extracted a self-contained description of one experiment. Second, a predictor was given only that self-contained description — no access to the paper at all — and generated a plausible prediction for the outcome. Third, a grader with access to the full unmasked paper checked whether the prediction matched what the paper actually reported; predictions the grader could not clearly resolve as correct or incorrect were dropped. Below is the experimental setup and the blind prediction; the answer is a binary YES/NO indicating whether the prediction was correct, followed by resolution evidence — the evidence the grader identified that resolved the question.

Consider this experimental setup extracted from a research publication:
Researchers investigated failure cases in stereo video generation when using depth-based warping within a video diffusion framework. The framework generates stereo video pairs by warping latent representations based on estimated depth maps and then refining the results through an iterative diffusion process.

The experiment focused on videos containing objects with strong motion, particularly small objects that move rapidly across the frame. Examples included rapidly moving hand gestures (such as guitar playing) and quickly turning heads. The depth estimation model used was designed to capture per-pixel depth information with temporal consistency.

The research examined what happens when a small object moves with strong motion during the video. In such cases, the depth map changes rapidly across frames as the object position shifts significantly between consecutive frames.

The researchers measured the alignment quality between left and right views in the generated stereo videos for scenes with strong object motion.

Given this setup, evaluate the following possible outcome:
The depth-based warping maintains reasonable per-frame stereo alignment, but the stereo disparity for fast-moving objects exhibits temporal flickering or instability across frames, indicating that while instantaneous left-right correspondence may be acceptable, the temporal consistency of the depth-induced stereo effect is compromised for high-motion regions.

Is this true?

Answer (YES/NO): NO